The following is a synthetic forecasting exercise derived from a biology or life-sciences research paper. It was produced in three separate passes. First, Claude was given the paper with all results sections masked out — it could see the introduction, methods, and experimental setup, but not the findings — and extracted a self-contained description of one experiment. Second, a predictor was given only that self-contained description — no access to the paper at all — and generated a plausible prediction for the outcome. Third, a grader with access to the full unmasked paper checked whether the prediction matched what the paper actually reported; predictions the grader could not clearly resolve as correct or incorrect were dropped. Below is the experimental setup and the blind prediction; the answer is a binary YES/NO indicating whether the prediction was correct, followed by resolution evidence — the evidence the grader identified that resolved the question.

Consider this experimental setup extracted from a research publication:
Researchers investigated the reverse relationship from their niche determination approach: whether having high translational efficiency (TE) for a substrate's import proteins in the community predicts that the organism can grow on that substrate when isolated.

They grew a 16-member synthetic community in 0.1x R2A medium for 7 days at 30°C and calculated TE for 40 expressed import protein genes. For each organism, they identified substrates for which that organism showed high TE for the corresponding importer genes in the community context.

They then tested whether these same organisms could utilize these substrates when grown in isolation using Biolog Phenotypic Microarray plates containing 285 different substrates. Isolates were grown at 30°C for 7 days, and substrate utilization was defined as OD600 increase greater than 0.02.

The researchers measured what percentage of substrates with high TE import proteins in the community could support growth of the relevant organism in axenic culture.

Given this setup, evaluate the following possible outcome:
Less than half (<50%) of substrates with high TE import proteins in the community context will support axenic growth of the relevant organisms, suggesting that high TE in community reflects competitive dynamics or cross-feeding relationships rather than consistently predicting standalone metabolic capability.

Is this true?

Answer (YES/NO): NO